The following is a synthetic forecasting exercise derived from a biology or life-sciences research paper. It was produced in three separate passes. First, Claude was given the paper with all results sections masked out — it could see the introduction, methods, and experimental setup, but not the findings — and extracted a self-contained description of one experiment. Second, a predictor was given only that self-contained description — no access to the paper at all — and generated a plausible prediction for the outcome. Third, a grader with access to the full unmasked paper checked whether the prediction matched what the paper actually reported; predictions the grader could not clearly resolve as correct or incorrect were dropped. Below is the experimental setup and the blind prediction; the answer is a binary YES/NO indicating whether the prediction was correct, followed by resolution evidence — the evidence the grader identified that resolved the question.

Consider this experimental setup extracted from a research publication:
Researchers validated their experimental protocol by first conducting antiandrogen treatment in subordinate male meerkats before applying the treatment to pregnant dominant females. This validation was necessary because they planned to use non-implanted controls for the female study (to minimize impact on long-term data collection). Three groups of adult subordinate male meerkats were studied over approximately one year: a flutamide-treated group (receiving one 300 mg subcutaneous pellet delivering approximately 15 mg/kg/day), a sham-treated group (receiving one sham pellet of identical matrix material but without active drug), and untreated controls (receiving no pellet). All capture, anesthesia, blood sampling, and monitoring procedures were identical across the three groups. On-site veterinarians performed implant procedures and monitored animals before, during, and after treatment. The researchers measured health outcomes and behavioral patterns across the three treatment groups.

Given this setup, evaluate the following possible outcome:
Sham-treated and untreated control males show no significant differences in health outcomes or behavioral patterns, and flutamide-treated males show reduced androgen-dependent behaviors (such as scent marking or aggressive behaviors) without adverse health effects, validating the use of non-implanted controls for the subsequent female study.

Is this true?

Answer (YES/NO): YES